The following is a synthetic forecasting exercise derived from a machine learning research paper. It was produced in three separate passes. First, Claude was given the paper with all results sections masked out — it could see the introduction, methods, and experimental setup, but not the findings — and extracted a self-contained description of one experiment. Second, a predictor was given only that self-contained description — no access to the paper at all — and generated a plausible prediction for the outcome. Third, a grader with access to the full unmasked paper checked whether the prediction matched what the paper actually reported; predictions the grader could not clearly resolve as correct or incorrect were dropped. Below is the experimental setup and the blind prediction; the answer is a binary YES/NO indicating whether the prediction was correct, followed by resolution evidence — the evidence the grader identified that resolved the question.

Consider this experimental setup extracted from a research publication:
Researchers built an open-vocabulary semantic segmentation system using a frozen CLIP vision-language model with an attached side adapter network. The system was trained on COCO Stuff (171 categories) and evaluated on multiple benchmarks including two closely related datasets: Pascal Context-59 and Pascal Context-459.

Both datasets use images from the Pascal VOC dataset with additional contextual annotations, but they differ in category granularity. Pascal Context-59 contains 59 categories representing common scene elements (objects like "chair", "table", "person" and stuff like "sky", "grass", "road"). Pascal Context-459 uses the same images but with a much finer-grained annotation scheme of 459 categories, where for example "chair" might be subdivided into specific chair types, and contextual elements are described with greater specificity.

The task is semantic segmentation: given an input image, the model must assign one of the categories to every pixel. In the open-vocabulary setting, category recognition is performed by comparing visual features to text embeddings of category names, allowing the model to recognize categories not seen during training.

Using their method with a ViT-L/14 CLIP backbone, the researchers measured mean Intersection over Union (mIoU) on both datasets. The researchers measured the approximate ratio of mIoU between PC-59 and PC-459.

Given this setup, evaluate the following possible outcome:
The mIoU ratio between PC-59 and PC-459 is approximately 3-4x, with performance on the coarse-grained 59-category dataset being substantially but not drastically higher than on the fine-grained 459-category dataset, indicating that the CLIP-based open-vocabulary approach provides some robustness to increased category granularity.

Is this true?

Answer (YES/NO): YES